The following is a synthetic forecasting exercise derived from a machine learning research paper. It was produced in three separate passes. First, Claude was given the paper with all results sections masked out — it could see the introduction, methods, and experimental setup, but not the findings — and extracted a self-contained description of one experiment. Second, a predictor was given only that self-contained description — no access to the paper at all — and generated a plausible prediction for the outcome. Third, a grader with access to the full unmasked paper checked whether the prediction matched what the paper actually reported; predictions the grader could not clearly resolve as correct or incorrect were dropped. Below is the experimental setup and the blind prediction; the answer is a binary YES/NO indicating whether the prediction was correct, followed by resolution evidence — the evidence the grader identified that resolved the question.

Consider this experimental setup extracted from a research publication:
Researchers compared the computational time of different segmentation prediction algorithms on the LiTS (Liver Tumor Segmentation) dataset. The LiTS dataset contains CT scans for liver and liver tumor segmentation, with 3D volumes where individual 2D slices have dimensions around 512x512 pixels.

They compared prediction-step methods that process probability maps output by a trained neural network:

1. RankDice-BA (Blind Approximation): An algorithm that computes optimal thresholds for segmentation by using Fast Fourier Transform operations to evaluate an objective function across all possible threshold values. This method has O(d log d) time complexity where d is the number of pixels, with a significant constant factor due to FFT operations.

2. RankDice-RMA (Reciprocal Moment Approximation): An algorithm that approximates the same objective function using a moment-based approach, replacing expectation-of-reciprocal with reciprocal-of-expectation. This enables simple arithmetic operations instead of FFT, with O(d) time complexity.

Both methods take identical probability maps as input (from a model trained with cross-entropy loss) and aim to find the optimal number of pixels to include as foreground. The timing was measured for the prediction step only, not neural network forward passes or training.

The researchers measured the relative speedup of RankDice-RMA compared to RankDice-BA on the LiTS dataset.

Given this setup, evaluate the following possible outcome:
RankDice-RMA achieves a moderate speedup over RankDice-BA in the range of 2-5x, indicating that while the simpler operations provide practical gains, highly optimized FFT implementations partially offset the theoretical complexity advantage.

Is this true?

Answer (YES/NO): NO